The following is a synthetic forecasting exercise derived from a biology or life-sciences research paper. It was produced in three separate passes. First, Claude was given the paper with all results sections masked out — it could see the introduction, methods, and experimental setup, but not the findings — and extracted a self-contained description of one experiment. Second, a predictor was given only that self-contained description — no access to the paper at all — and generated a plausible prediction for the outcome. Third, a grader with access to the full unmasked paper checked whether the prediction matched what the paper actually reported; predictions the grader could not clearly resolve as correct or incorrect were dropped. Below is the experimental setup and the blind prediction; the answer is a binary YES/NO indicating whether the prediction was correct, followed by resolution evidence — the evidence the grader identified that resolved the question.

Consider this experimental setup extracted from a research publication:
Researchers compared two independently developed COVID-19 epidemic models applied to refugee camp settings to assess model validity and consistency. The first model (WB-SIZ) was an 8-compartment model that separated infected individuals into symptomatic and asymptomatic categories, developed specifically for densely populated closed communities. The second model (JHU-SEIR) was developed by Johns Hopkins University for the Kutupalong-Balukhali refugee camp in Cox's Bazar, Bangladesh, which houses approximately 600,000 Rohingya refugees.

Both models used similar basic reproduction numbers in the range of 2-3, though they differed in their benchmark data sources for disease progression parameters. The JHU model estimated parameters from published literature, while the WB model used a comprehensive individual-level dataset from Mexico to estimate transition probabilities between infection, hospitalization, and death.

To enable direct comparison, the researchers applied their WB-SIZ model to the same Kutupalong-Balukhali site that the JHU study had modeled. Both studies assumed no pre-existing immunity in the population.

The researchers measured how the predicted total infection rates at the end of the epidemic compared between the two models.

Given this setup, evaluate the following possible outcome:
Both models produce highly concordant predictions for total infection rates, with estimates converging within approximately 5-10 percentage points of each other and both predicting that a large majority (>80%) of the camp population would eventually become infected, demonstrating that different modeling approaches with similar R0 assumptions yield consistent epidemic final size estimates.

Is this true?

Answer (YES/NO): YES